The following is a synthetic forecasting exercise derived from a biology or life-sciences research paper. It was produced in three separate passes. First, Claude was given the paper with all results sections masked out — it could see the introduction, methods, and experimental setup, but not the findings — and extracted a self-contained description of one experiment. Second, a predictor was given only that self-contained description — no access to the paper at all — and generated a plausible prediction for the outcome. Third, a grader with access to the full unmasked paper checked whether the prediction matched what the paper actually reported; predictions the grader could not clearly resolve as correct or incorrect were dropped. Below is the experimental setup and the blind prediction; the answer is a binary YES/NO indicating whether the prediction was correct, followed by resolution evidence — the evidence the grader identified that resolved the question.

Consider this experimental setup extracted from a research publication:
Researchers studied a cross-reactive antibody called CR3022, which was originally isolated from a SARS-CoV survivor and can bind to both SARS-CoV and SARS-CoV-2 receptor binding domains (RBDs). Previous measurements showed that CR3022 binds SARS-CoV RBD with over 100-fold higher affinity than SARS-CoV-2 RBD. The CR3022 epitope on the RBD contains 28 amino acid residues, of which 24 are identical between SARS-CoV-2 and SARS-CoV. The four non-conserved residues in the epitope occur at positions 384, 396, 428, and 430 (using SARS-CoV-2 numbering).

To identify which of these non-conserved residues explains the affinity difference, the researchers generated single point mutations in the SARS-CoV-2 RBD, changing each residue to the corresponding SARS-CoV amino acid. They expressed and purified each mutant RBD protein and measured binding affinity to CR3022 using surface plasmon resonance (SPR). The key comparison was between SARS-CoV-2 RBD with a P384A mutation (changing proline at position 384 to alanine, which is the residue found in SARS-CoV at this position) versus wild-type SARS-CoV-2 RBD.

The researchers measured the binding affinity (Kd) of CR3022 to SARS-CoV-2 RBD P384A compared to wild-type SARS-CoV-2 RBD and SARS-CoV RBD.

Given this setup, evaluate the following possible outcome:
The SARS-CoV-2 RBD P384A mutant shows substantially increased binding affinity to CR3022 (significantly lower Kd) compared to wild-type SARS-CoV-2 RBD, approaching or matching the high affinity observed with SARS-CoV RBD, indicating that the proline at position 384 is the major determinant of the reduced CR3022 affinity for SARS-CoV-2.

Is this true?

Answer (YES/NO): YES